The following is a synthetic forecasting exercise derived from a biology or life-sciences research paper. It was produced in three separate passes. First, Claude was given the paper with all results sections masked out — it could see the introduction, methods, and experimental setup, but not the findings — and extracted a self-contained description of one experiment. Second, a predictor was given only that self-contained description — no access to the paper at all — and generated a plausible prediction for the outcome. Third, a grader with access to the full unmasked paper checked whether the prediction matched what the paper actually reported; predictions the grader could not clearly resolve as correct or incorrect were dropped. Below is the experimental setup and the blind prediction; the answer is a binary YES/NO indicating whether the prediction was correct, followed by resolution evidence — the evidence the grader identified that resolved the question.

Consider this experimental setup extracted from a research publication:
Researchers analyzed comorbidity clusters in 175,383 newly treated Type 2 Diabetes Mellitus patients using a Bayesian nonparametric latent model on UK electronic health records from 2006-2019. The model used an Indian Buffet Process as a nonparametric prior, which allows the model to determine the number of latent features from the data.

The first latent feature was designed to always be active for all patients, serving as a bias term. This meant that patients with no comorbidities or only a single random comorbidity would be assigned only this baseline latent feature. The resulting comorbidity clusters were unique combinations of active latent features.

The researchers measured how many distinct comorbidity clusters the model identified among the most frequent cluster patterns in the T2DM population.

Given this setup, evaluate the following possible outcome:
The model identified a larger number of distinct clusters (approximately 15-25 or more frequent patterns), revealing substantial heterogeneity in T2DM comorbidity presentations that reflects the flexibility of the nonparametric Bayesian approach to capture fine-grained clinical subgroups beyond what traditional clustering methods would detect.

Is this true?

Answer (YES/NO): YES